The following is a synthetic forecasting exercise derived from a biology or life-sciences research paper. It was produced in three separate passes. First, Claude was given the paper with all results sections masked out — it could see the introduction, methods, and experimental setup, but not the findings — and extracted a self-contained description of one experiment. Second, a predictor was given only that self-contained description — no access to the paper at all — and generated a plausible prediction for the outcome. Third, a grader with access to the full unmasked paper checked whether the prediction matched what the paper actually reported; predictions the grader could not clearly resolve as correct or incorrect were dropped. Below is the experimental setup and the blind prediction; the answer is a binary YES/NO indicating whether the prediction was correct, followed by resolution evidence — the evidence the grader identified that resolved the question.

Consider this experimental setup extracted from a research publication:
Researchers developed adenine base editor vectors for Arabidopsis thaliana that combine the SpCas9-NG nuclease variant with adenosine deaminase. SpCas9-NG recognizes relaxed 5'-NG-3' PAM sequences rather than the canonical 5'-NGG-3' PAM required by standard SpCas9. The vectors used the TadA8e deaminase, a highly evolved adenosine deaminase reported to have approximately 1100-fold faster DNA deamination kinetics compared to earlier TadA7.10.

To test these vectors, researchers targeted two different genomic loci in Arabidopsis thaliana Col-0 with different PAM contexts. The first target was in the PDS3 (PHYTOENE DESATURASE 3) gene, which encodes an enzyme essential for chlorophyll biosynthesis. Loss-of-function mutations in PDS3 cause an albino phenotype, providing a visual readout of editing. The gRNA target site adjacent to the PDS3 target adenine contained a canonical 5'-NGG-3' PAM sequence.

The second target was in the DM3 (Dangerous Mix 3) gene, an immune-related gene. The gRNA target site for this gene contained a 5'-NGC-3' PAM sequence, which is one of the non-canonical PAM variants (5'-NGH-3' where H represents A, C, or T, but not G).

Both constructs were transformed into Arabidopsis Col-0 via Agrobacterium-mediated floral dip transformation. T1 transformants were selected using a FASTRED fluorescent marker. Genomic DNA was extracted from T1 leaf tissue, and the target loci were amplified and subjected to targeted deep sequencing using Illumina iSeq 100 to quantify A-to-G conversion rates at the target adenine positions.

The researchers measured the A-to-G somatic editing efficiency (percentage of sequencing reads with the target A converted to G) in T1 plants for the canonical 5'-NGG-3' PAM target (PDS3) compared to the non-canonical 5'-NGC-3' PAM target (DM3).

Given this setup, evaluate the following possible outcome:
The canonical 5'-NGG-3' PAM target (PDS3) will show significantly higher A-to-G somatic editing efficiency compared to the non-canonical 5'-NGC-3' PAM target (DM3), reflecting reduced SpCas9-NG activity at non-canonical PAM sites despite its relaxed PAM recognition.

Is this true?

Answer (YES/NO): YES